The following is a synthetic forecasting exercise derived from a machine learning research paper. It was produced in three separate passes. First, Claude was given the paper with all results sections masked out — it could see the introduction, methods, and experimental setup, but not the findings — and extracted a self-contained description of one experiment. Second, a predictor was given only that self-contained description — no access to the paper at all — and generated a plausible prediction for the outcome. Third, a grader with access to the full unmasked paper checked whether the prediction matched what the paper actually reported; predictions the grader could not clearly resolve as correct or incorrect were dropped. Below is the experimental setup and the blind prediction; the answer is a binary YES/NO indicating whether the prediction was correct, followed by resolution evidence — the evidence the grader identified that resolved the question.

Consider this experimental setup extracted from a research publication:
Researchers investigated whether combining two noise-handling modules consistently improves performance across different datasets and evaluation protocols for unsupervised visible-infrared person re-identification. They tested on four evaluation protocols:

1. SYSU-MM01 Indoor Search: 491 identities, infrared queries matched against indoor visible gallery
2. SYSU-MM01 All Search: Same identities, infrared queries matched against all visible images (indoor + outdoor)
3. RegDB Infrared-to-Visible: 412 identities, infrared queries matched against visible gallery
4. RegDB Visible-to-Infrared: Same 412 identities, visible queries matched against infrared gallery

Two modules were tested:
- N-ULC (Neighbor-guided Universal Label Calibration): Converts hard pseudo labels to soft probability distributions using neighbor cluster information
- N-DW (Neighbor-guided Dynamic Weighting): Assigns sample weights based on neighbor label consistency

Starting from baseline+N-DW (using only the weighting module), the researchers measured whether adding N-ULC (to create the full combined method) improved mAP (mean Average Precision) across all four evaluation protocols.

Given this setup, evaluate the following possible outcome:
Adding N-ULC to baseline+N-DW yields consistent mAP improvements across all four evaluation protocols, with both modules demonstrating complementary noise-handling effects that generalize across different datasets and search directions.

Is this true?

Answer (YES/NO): NO